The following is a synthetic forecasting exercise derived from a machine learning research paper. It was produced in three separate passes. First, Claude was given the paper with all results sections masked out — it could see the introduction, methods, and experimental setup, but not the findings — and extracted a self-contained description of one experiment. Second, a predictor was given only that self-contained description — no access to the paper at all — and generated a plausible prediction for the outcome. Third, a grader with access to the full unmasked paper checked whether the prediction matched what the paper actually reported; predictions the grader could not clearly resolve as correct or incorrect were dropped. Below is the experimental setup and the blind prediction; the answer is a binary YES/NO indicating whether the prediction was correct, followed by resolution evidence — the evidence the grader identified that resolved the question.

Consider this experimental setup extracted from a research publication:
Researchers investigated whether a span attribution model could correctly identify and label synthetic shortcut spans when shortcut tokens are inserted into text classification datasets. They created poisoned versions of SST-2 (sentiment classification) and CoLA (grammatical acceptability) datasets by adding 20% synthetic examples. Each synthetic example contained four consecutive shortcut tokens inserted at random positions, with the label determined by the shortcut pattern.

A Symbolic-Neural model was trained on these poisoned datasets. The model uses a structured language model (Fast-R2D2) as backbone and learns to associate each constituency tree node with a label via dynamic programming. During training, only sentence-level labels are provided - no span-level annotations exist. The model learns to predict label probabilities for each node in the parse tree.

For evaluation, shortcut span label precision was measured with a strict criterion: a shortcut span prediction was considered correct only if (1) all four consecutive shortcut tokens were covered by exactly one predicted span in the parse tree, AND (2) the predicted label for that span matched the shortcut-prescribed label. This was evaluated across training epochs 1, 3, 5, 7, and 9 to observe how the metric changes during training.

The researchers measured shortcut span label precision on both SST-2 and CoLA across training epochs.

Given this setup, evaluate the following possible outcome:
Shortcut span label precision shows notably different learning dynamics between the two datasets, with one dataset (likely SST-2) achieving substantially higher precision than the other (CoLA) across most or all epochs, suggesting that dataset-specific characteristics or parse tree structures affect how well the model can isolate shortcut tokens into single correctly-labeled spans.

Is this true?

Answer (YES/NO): NO